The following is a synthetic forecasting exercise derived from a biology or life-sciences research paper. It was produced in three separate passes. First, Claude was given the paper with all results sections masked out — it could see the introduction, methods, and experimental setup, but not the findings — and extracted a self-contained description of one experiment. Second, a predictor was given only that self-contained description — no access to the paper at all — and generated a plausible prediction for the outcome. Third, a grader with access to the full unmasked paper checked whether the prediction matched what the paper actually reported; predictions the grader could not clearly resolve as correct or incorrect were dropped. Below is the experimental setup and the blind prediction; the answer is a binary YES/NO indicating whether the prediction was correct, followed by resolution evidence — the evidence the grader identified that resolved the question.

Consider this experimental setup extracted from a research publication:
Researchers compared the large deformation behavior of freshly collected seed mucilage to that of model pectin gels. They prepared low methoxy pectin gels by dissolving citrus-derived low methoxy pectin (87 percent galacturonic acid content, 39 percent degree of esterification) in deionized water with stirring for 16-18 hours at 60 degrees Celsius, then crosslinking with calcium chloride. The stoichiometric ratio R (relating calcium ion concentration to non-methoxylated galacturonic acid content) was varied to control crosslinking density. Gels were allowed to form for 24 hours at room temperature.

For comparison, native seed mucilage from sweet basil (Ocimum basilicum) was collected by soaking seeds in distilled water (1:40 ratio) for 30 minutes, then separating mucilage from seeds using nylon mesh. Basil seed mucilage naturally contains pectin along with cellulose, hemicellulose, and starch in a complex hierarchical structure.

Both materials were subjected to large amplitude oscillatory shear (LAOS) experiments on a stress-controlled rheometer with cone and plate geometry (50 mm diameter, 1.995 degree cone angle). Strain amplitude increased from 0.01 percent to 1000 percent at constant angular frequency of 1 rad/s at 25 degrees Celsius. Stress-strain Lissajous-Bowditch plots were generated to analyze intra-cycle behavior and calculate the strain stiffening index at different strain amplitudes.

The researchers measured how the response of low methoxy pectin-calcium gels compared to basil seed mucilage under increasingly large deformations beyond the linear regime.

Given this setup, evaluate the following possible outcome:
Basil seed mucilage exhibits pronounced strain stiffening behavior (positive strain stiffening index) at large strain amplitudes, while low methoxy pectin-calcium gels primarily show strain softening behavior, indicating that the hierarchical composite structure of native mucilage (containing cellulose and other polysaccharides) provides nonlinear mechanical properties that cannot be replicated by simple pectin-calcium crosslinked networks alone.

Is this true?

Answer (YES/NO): NO